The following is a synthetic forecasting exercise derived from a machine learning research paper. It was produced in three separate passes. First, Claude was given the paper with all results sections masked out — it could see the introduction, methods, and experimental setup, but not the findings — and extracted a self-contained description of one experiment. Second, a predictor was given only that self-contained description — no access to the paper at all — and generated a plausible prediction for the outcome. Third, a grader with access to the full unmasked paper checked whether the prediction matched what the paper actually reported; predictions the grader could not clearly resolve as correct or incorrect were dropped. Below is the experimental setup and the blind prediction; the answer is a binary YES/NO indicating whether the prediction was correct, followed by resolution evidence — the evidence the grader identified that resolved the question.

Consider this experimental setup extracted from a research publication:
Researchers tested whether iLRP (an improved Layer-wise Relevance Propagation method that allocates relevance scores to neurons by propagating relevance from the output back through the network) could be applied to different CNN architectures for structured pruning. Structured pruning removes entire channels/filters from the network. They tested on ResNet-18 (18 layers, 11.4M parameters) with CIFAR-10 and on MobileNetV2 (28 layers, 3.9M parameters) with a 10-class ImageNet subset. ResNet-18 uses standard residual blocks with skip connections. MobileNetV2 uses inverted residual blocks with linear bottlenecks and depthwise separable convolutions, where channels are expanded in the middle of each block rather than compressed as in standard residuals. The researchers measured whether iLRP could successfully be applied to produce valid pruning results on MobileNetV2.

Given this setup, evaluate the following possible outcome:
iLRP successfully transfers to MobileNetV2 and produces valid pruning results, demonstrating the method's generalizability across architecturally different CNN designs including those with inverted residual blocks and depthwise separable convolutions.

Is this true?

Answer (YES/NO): NO